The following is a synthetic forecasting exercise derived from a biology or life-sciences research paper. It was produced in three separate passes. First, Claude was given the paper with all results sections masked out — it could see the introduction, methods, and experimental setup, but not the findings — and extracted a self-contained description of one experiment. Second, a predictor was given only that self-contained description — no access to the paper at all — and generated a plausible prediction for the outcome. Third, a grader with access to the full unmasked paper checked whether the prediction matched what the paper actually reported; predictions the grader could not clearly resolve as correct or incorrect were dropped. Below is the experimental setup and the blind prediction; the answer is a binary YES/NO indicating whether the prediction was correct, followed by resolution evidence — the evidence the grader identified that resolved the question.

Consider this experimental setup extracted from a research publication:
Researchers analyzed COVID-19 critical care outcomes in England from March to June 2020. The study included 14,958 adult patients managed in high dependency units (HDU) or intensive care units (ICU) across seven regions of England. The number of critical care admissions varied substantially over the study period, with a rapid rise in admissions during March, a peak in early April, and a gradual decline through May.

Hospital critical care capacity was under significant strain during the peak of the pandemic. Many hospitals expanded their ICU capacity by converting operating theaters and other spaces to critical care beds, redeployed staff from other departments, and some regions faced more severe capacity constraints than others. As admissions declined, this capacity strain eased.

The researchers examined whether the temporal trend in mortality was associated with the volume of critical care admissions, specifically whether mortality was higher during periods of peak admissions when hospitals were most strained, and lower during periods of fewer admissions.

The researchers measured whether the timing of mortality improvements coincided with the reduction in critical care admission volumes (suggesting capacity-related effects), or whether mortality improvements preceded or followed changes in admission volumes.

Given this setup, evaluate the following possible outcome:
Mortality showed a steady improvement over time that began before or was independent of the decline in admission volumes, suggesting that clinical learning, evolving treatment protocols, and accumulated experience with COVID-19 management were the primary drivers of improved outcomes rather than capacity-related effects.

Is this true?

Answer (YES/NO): NO